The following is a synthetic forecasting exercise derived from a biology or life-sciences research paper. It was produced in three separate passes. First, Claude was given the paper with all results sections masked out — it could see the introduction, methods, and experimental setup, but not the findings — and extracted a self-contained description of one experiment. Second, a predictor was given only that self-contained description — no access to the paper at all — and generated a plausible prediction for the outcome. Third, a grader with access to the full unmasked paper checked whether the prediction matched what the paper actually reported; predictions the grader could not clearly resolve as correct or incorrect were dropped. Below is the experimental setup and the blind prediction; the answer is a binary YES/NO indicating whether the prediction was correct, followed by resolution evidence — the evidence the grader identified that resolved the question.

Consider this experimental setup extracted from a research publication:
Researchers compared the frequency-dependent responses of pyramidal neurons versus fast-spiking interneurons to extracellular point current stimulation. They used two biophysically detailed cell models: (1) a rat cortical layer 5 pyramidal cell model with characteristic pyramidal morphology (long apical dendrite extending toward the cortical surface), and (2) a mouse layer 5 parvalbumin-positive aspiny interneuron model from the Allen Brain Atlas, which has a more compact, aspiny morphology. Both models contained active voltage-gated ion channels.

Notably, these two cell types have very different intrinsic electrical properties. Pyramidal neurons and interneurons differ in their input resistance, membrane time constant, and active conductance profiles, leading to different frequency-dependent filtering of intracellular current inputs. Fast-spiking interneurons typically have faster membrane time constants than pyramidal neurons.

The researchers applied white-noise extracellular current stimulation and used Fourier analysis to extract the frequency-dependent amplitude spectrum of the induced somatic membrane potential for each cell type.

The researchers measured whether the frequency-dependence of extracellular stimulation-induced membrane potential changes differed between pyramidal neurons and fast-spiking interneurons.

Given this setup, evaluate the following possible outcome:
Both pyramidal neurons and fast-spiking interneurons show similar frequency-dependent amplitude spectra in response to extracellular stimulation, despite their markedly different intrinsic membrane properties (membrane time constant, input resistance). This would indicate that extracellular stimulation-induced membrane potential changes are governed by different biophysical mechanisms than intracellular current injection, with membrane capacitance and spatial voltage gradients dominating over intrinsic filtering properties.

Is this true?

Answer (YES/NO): YES